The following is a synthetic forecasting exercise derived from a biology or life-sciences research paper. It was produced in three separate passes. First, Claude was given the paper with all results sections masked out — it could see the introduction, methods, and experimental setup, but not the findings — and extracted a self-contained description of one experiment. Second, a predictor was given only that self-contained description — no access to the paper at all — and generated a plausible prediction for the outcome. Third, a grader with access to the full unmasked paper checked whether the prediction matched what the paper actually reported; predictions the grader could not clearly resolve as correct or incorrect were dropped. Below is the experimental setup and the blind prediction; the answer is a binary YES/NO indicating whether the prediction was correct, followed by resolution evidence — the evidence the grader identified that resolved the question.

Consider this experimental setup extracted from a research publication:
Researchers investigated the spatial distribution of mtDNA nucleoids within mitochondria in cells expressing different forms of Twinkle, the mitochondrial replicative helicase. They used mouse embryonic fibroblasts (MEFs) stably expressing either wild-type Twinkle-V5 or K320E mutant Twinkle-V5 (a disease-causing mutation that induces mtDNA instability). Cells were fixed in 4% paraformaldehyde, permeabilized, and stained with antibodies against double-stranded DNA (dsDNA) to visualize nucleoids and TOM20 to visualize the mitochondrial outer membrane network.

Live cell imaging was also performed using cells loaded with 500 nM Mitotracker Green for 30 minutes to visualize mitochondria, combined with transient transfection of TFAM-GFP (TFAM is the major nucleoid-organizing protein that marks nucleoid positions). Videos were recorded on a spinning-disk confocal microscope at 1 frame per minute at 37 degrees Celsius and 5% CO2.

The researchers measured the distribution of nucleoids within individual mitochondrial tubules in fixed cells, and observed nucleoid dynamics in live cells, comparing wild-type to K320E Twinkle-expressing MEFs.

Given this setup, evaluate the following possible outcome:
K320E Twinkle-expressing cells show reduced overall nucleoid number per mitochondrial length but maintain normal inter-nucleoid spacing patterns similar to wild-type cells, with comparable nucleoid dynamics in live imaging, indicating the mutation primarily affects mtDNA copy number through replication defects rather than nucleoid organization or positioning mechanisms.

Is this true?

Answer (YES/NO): NO